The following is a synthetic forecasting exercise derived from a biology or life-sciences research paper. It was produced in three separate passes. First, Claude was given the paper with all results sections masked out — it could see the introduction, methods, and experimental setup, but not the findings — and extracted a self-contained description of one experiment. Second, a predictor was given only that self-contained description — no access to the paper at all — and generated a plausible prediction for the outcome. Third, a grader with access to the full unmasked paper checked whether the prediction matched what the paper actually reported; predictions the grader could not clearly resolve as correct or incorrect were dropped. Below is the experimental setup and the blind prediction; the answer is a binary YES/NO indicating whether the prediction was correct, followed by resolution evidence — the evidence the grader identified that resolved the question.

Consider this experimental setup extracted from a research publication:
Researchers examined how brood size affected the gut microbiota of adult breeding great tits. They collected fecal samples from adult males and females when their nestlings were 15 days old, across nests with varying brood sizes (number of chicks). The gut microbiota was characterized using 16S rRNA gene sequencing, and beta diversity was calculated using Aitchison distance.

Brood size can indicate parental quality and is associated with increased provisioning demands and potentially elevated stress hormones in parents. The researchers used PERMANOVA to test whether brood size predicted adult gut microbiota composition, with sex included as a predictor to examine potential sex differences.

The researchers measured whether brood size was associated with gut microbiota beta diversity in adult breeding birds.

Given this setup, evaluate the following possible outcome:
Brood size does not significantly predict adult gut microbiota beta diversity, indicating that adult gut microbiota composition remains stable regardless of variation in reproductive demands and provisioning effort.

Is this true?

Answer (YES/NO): NO